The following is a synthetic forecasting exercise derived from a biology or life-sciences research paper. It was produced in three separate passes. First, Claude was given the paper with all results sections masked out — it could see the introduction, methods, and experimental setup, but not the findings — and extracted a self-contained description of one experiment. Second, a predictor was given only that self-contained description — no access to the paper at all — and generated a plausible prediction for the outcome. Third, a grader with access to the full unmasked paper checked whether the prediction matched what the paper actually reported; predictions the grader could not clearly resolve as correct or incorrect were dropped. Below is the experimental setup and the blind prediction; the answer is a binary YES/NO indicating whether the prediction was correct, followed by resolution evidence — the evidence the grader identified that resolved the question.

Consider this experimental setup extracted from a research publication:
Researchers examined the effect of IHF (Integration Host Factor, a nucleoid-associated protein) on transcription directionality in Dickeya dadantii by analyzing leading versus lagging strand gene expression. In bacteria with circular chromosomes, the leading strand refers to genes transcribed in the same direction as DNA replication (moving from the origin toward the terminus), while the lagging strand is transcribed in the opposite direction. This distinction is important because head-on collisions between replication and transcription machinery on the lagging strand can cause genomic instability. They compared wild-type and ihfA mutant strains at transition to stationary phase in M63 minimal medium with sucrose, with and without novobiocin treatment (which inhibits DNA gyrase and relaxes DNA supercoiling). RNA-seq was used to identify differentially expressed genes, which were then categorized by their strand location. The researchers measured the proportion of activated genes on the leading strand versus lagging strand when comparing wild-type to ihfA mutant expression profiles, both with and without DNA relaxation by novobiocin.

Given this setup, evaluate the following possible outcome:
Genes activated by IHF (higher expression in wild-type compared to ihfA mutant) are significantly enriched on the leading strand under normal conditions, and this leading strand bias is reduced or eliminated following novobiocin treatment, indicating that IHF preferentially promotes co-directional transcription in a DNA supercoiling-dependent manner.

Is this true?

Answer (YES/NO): NO